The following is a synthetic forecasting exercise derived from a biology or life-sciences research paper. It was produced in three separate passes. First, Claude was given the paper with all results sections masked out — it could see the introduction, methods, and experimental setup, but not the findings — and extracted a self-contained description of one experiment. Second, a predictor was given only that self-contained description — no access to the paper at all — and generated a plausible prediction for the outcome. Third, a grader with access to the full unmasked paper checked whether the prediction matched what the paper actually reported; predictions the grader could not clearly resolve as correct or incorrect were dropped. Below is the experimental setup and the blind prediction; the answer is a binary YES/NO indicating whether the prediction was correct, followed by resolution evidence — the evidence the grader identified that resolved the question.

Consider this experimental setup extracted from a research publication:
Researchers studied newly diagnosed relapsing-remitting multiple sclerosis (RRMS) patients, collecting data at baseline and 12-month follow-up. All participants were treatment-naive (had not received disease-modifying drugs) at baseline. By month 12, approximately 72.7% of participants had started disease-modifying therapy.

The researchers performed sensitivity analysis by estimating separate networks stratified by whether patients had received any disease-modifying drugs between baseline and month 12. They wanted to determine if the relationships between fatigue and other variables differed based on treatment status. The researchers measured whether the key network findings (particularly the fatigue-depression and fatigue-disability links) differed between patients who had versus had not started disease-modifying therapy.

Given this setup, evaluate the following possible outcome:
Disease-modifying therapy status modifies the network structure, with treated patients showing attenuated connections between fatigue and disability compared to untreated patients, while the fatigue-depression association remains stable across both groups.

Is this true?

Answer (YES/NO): NO